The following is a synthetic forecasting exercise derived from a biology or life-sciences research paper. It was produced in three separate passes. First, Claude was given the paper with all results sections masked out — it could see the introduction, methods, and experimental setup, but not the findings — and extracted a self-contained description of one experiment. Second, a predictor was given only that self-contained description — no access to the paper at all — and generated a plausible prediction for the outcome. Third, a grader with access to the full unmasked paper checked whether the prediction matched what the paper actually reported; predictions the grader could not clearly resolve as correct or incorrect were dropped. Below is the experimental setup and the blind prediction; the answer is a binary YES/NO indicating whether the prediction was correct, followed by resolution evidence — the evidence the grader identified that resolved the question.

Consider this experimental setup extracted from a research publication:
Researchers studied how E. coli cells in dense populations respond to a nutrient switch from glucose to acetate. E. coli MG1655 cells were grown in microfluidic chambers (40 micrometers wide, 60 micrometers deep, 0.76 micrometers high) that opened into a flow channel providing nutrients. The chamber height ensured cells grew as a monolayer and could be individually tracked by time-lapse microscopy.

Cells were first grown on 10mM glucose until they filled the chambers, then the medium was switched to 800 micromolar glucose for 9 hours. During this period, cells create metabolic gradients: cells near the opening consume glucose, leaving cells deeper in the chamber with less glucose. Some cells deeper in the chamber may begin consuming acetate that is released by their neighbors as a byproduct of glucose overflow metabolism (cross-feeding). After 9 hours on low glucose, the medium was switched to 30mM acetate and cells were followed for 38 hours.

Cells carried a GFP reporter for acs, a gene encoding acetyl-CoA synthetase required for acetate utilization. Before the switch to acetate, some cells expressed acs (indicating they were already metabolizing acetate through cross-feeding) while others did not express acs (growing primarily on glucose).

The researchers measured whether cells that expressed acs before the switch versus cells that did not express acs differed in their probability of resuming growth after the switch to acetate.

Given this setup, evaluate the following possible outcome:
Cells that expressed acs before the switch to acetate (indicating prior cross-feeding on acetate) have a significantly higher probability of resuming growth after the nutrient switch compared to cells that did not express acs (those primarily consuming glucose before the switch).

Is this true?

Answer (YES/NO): YES